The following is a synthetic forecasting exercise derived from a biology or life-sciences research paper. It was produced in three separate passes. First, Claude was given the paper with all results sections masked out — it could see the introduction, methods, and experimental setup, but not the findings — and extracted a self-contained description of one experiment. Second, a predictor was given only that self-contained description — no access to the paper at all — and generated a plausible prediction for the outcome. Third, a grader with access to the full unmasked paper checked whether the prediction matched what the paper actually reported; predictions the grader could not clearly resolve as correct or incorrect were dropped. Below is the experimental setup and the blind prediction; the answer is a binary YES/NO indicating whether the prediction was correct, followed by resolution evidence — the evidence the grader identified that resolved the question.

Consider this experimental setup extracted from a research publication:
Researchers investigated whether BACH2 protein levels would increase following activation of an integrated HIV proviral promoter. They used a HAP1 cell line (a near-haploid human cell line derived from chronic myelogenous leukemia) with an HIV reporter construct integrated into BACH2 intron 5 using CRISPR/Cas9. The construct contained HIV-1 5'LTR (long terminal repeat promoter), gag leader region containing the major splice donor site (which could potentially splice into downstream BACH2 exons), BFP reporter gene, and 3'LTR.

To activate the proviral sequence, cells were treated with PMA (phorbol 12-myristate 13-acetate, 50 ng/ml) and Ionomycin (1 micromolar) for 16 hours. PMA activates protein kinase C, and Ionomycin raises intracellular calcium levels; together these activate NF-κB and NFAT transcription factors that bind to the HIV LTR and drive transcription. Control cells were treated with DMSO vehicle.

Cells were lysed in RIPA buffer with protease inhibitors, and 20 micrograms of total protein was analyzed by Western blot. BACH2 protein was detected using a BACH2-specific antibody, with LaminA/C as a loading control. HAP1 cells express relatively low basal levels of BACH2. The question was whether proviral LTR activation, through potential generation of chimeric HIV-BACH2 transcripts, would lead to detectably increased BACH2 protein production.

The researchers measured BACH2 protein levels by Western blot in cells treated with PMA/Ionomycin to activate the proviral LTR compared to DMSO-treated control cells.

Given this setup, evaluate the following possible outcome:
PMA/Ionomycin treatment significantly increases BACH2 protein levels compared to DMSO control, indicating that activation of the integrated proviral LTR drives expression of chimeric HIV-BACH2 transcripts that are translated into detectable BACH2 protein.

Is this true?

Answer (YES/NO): YES